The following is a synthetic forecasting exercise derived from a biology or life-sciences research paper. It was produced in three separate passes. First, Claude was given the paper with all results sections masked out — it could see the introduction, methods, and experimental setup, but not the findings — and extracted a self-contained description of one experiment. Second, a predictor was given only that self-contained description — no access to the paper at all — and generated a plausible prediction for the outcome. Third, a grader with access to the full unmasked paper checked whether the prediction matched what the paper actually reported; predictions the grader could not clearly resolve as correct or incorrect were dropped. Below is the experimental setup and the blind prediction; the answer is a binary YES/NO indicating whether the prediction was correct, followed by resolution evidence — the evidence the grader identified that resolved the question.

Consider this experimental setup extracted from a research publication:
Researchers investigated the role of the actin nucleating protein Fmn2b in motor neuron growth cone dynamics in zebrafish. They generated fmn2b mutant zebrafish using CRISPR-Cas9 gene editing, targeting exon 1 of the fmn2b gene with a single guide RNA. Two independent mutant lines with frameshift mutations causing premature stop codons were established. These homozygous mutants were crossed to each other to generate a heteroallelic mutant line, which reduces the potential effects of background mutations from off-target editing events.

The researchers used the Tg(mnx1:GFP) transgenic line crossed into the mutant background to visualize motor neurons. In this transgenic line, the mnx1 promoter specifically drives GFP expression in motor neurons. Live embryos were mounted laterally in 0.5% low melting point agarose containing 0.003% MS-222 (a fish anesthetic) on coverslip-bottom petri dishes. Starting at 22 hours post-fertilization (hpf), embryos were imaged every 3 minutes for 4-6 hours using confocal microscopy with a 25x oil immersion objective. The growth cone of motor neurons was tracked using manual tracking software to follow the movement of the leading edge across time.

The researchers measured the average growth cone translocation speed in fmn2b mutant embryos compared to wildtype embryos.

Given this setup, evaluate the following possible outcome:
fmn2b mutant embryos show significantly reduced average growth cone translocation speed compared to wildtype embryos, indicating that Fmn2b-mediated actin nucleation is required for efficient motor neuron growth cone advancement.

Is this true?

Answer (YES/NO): YES